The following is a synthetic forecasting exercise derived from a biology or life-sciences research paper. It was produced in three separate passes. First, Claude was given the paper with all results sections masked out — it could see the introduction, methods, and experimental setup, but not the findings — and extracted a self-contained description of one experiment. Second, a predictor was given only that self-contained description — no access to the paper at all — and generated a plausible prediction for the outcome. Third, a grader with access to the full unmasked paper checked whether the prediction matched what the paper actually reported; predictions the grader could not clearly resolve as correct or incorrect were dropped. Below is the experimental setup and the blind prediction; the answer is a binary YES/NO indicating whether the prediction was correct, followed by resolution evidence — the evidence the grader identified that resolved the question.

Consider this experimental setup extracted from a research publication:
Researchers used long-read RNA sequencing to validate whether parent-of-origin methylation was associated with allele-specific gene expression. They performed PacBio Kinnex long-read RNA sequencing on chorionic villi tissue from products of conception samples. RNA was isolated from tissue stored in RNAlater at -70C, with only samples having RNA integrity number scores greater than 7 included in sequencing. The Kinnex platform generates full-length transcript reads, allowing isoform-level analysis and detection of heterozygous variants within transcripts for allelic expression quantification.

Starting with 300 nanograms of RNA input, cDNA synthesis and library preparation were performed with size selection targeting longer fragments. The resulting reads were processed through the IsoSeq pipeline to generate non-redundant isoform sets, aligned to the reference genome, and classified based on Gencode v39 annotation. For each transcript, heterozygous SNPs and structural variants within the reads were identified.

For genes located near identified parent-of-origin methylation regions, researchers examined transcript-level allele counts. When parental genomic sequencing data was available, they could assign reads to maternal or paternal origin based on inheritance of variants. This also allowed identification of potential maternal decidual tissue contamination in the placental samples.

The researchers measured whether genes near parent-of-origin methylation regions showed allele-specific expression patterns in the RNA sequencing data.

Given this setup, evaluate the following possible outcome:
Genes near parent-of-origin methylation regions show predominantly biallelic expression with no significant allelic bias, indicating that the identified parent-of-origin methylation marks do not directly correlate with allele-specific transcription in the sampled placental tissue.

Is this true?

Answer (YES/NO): NO